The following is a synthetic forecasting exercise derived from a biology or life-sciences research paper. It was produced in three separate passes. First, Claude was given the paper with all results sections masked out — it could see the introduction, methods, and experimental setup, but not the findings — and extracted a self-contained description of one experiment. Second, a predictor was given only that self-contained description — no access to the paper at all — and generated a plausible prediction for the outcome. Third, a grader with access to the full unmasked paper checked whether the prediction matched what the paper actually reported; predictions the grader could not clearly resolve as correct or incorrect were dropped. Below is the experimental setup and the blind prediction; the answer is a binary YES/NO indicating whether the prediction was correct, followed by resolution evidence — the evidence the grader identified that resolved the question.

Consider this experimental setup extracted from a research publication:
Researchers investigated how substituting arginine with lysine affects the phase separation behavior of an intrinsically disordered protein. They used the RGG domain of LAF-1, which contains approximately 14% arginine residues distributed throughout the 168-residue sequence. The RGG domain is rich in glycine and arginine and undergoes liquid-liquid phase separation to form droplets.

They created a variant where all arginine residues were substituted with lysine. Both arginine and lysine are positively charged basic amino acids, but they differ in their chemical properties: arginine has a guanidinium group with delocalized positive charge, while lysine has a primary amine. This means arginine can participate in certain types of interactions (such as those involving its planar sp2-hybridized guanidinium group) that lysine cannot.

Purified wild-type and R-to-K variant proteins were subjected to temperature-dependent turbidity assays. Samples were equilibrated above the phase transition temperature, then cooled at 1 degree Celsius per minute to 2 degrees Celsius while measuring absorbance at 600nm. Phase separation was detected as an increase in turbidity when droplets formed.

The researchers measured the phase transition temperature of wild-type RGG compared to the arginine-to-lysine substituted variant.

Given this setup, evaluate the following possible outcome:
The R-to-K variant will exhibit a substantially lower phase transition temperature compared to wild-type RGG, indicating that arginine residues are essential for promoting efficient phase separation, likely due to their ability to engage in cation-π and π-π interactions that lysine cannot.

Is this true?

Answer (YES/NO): NO